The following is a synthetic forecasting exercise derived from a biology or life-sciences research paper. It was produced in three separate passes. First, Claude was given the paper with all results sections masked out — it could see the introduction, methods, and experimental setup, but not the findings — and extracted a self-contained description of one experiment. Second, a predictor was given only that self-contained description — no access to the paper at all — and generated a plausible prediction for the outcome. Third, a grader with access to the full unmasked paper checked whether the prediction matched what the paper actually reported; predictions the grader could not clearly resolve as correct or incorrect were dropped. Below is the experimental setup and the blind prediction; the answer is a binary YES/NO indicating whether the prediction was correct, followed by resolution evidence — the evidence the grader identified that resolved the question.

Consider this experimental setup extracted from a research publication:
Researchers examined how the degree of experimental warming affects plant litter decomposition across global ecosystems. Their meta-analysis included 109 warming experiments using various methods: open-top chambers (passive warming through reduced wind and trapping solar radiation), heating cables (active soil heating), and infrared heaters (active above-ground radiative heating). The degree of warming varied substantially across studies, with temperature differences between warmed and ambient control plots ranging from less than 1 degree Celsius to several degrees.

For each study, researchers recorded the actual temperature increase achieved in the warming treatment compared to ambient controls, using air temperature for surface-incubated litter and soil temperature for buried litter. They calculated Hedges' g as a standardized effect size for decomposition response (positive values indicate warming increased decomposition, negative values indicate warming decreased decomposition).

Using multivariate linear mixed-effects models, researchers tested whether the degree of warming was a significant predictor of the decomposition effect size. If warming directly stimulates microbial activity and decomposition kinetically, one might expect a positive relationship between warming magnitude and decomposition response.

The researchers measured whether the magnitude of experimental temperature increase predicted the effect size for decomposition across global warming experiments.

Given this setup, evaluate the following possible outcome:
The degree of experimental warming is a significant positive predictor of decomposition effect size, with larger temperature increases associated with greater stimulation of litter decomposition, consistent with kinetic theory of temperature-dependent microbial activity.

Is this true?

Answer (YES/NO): YES